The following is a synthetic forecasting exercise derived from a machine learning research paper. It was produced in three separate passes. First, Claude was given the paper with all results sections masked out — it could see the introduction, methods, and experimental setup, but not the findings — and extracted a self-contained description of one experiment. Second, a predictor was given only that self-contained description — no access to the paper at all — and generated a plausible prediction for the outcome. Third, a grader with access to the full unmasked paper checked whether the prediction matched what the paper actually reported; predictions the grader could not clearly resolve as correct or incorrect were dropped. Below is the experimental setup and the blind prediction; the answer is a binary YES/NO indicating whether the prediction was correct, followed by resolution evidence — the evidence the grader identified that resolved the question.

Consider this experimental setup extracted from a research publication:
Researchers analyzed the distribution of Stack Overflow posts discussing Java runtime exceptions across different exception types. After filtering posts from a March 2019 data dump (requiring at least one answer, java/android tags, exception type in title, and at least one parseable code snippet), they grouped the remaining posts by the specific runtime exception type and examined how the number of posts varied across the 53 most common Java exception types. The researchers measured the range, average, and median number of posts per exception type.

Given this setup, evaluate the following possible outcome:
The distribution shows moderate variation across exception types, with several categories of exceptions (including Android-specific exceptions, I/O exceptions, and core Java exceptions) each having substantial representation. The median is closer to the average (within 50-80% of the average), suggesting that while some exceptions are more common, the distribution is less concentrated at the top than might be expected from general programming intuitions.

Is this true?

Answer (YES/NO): NO